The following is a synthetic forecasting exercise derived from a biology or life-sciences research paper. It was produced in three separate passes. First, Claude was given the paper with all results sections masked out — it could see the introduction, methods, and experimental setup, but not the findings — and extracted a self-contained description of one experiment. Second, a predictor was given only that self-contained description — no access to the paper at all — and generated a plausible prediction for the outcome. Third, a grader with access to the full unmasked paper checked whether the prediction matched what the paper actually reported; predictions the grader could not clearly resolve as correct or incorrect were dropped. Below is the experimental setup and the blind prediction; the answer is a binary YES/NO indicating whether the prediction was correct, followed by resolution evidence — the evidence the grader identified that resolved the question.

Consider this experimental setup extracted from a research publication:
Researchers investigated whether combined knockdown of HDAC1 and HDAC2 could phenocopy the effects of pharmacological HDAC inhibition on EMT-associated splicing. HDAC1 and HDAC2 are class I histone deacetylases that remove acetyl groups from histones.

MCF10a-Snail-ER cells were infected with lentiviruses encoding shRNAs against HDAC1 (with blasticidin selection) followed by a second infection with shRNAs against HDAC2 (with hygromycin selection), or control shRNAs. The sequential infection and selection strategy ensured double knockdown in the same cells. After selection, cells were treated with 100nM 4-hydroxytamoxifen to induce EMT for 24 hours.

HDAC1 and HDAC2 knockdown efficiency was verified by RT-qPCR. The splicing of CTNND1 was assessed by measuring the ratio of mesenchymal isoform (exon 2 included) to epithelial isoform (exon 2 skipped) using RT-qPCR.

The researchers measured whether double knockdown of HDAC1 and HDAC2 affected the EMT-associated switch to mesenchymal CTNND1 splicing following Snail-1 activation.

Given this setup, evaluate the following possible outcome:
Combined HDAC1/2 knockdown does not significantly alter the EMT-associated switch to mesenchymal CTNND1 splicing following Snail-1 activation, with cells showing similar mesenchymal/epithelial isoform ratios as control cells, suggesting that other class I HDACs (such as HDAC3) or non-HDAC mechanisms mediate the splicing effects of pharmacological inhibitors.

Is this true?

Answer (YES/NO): NO